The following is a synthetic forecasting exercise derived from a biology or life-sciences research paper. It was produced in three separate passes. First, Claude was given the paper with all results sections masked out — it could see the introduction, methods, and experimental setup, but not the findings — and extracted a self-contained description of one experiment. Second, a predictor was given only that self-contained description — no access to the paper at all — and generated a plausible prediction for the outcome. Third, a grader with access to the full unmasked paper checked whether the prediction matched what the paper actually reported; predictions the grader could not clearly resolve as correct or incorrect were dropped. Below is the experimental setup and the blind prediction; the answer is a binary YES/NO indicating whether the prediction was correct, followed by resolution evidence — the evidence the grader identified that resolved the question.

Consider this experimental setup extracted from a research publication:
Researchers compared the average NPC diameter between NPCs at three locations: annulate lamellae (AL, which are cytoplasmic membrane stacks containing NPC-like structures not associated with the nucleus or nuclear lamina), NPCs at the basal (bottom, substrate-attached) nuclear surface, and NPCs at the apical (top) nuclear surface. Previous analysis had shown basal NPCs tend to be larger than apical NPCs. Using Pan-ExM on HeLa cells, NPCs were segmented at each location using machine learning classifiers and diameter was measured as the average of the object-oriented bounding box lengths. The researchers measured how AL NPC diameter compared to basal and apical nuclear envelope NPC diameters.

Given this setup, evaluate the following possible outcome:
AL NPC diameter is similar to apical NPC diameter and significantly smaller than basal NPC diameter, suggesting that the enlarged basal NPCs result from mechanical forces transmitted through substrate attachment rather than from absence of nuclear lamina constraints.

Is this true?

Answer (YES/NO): NO